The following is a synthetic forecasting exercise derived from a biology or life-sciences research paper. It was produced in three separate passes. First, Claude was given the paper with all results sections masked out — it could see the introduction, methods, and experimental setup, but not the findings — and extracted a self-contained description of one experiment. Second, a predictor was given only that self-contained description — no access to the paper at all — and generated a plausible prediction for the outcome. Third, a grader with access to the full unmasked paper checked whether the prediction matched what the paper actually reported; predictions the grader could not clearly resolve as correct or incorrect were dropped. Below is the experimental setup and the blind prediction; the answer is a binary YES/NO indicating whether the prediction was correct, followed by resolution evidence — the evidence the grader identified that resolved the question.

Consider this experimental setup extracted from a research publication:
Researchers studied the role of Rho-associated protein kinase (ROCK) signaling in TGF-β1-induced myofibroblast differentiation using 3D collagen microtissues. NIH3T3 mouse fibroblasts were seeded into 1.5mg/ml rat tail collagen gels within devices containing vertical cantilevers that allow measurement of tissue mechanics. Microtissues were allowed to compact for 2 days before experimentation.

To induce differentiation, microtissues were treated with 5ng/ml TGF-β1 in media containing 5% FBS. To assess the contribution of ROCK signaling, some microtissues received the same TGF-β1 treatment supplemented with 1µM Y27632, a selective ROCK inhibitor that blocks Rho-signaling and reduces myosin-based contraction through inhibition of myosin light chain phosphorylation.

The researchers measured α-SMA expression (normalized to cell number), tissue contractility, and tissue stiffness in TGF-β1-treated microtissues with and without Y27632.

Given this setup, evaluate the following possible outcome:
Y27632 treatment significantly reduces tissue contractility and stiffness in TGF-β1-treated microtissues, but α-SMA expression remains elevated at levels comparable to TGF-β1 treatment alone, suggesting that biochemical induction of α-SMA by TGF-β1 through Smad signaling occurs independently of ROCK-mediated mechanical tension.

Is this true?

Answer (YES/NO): YES